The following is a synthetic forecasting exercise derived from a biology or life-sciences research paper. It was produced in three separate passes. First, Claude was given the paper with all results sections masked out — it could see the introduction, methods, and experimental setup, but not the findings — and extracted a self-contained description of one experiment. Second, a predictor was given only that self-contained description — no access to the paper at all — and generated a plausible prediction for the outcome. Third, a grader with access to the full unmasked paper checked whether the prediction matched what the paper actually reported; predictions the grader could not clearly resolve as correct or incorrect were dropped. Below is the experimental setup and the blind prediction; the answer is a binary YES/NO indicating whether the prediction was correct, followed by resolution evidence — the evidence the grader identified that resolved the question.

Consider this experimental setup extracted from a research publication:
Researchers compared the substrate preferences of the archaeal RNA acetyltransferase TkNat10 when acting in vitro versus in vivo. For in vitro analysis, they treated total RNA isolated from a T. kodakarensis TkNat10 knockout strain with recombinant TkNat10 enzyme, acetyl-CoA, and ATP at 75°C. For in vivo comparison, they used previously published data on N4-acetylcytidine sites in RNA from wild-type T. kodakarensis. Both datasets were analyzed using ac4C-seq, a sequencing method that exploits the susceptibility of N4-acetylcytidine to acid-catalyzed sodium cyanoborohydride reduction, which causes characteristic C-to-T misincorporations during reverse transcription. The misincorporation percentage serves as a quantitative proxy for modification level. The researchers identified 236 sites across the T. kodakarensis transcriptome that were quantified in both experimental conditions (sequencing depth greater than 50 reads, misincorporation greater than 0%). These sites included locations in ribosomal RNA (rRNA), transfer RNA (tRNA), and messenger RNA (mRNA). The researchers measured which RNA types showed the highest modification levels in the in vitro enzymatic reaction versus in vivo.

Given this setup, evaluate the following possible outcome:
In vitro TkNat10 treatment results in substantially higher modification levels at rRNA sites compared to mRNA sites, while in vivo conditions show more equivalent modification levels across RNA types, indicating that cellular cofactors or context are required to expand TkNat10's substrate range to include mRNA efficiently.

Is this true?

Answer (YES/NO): NO